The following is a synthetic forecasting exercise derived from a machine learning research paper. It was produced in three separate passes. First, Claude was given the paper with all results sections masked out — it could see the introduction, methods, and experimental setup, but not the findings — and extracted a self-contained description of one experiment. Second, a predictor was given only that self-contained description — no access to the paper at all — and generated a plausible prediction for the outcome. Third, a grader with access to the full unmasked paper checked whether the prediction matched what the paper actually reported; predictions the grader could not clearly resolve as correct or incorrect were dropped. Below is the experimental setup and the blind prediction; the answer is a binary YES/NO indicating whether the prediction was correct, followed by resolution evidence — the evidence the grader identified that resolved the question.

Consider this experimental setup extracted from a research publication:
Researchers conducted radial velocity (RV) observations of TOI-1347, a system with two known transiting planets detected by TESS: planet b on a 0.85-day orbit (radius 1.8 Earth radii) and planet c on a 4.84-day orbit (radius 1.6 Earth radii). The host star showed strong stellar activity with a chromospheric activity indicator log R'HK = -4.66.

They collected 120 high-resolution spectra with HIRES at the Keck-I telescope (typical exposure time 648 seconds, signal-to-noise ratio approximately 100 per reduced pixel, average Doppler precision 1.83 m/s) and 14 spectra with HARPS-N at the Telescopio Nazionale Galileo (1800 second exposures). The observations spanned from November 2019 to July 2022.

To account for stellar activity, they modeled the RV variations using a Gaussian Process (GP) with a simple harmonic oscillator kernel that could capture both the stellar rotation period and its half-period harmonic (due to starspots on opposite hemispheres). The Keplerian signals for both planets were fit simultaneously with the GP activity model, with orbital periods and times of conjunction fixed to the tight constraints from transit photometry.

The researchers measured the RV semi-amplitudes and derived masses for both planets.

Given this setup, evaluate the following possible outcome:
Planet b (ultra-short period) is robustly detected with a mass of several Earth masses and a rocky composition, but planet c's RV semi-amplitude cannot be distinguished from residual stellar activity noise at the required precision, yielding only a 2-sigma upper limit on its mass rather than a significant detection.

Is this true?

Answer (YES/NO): NO